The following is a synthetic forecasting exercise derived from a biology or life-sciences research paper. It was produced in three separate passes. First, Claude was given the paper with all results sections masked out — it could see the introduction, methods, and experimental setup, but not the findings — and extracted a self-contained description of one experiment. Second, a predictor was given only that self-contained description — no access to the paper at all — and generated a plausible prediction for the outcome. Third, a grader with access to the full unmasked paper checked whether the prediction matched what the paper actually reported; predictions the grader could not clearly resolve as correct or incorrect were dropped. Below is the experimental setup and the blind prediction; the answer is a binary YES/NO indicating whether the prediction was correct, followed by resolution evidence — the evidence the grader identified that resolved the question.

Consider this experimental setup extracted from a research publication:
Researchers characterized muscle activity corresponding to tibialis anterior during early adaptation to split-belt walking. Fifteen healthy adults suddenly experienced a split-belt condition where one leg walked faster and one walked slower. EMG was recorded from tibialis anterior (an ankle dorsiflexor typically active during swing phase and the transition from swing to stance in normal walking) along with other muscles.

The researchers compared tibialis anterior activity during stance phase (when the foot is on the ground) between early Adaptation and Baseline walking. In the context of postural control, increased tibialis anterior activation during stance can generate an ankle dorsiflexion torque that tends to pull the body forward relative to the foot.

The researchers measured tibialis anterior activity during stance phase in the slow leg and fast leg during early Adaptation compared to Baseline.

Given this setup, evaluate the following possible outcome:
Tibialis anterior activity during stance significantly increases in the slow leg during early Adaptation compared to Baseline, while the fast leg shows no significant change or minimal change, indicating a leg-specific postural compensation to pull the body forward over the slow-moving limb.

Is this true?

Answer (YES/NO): YES